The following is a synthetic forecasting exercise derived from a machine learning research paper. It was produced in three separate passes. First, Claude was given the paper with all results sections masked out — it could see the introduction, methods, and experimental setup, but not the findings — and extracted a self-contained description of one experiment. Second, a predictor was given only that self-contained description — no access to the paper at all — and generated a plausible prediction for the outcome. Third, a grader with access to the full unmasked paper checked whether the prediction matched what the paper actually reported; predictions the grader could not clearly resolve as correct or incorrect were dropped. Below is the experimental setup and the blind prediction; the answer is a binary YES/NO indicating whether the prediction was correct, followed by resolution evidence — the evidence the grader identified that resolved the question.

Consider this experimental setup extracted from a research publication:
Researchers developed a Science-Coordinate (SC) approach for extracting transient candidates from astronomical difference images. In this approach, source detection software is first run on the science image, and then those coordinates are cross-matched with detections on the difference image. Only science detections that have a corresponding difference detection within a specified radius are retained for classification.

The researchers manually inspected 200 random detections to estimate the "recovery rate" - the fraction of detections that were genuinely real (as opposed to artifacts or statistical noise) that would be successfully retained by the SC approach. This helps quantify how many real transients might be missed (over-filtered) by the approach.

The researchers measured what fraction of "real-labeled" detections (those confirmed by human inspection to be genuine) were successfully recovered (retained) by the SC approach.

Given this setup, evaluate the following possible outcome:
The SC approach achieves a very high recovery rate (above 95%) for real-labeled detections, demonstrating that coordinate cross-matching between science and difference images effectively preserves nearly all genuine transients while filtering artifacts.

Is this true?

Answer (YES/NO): NO